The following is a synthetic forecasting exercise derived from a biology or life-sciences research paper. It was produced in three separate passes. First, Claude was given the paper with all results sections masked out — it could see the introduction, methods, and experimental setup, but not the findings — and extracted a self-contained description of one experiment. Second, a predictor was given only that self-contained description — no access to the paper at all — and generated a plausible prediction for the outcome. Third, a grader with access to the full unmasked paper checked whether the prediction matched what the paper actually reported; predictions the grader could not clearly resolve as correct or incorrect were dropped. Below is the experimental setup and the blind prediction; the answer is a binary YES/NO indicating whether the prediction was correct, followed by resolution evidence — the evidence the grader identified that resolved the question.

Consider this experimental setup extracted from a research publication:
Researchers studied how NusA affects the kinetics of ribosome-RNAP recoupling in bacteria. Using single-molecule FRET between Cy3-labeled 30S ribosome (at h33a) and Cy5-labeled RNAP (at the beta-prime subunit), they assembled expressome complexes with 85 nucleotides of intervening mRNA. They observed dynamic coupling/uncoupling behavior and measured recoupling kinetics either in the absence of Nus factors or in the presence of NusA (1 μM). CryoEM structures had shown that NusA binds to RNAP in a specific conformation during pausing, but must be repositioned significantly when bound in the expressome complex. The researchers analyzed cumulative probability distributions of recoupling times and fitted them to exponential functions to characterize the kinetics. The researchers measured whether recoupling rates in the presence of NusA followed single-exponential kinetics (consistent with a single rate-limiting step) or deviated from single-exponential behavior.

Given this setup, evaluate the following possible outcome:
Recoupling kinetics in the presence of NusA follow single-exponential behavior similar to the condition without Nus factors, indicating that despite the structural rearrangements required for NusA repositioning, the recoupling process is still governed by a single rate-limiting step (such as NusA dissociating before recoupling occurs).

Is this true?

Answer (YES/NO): NO